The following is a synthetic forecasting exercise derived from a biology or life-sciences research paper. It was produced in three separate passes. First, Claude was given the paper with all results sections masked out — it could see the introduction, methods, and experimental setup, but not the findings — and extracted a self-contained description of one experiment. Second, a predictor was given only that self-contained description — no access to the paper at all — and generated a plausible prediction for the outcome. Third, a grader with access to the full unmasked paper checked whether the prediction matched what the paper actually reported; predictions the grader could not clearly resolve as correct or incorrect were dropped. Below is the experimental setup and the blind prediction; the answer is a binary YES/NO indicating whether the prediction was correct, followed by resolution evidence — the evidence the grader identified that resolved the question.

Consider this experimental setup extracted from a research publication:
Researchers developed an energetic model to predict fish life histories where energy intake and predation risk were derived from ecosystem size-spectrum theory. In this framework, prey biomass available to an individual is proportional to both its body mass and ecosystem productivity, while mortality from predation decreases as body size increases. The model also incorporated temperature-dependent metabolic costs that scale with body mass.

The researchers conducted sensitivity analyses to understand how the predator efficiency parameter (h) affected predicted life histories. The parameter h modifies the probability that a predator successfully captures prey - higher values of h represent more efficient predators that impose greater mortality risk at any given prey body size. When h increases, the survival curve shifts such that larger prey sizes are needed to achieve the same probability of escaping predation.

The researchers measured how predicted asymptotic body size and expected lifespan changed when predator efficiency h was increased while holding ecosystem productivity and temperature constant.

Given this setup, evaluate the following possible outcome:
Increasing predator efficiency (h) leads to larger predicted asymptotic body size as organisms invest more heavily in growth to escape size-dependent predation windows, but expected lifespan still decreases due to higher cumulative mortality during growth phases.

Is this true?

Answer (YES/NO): NO